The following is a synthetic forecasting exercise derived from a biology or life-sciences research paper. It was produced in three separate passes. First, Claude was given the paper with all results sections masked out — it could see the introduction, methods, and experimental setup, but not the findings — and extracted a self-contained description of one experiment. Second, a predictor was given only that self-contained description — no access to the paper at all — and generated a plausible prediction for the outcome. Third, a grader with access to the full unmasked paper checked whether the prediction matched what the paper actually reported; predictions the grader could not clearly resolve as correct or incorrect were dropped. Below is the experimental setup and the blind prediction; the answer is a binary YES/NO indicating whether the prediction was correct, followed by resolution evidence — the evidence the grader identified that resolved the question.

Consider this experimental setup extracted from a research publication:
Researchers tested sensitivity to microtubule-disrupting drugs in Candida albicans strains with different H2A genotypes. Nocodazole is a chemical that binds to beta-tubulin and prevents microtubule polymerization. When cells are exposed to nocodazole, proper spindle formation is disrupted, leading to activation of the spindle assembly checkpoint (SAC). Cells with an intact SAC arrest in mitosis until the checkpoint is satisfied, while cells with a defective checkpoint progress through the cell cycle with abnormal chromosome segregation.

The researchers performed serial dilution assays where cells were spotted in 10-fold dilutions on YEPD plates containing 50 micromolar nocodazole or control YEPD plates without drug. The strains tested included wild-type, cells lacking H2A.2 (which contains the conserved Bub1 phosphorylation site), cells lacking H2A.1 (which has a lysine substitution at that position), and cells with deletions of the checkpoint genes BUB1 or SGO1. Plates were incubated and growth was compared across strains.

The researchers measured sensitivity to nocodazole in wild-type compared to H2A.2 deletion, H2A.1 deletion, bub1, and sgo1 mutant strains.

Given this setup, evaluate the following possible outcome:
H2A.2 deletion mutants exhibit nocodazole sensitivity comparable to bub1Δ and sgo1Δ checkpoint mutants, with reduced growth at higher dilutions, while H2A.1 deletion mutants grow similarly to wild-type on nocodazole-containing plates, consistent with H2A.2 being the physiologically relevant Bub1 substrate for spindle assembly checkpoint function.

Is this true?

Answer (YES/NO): YES